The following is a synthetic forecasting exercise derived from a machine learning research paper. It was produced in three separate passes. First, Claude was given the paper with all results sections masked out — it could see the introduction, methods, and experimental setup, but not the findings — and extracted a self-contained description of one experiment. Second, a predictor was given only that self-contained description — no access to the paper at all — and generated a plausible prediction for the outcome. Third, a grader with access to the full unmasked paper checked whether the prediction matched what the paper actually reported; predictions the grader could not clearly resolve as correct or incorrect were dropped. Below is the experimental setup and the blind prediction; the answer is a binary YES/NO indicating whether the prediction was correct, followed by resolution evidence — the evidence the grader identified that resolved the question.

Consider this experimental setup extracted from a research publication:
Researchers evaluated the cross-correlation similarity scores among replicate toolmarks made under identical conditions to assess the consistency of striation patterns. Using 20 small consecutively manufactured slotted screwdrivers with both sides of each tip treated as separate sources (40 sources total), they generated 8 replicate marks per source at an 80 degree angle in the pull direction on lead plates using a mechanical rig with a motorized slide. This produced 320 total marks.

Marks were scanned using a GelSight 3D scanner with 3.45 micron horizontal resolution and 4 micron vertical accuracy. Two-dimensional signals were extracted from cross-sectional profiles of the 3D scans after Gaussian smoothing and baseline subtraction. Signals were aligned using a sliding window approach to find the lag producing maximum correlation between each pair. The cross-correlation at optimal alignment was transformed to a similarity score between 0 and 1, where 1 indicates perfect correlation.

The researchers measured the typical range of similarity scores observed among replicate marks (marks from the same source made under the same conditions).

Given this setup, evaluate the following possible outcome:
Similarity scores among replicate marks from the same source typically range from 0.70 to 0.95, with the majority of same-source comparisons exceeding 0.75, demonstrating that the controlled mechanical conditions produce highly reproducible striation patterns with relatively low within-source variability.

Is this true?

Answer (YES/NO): YES